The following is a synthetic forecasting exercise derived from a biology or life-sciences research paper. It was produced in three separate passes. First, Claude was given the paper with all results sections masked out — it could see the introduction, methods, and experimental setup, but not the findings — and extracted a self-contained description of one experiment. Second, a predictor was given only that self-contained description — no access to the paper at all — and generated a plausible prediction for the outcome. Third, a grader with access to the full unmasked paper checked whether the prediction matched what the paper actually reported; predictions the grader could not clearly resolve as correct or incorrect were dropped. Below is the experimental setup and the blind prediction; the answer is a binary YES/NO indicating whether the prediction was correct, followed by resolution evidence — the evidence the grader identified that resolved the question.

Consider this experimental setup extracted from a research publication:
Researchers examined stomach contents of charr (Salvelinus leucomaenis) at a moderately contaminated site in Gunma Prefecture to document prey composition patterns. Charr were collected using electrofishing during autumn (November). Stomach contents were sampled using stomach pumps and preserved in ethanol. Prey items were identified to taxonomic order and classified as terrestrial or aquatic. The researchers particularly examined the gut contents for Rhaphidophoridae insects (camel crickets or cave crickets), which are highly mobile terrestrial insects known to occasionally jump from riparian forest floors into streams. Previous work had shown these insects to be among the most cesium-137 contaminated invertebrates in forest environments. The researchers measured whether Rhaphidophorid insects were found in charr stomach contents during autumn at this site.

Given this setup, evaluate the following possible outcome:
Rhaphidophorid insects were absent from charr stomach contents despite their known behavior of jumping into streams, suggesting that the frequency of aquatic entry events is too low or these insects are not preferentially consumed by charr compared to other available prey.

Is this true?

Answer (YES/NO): NO